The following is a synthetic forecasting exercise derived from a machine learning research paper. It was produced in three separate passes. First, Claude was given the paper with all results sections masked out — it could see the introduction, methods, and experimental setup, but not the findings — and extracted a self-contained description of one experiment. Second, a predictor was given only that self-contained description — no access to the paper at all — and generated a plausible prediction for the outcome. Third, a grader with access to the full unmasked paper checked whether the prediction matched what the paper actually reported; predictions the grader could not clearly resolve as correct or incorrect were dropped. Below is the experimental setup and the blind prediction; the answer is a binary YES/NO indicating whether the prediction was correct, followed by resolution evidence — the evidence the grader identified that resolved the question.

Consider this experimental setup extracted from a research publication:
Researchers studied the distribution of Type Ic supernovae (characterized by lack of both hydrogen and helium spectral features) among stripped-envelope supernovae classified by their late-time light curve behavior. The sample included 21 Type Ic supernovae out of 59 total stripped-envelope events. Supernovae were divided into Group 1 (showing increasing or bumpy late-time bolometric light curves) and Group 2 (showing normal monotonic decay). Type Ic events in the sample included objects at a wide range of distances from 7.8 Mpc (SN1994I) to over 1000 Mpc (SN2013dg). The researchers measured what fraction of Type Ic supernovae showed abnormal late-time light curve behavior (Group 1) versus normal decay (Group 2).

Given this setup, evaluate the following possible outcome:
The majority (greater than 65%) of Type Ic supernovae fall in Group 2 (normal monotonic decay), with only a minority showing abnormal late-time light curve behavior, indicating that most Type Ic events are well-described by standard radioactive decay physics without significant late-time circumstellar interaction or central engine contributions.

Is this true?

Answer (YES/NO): NO